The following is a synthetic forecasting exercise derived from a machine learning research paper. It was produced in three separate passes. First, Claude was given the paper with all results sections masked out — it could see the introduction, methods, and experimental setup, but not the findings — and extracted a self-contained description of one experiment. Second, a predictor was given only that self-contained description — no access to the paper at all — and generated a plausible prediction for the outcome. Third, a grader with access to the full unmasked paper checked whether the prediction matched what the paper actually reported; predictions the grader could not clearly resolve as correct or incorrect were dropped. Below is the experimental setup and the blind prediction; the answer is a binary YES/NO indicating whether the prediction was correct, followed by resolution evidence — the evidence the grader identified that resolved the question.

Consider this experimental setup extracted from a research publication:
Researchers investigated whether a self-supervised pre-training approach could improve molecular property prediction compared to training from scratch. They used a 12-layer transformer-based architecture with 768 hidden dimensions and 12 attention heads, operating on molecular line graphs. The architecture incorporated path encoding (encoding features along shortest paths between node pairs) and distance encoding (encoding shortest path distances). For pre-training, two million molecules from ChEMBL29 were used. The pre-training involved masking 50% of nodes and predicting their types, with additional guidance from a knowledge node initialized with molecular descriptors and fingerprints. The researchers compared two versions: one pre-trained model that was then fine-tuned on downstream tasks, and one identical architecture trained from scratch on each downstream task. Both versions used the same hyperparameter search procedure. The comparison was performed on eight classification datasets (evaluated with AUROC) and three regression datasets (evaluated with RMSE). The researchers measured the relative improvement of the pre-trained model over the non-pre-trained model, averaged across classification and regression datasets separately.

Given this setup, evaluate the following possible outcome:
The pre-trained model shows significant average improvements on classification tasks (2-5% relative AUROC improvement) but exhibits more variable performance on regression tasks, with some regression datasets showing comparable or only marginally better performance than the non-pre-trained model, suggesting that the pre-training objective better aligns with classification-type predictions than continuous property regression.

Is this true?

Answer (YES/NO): NO